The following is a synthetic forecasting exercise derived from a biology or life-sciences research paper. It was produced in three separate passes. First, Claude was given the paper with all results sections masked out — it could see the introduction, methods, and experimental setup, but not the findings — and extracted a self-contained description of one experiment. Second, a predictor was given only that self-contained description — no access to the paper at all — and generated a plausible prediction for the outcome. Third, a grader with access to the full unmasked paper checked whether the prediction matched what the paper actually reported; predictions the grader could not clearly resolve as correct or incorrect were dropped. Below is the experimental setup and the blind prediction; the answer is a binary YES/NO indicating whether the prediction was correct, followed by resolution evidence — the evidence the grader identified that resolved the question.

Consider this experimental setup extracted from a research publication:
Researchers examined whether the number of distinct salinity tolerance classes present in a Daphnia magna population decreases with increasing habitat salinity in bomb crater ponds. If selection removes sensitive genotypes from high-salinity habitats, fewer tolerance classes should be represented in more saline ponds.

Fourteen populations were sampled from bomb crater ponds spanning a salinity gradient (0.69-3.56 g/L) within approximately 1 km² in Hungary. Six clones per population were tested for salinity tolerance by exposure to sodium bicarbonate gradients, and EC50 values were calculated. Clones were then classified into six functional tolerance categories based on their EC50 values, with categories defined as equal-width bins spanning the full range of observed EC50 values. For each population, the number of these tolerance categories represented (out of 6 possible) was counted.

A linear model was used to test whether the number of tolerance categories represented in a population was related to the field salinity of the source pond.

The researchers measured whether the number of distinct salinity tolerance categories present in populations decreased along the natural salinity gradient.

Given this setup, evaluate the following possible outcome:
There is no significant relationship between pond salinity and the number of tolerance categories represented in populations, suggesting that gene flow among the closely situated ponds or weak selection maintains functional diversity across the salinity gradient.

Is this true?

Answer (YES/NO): NO